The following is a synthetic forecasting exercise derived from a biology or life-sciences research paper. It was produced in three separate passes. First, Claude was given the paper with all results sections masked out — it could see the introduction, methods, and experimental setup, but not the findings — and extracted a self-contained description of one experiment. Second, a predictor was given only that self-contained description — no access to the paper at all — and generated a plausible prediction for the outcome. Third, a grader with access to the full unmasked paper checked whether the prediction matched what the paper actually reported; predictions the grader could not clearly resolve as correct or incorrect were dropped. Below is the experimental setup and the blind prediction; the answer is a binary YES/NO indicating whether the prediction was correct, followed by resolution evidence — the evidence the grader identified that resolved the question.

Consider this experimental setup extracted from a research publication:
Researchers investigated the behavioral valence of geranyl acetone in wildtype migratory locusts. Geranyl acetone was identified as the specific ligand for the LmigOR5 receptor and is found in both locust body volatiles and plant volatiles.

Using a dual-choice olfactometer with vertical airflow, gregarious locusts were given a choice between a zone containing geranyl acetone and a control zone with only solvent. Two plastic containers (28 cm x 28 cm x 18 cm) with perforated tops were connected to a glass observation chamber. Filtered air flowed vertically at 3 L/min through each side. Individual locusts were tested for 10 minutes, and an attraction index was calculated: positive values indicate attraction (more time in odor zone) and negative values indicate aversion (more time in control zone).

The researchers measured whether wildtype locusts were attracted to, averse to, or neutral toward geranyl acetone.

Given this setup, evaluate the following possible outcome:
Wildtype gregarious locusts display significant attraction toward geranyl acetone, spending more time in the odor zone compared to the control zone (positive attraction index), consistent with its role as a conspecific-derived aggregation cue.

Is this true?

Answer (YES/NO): NO